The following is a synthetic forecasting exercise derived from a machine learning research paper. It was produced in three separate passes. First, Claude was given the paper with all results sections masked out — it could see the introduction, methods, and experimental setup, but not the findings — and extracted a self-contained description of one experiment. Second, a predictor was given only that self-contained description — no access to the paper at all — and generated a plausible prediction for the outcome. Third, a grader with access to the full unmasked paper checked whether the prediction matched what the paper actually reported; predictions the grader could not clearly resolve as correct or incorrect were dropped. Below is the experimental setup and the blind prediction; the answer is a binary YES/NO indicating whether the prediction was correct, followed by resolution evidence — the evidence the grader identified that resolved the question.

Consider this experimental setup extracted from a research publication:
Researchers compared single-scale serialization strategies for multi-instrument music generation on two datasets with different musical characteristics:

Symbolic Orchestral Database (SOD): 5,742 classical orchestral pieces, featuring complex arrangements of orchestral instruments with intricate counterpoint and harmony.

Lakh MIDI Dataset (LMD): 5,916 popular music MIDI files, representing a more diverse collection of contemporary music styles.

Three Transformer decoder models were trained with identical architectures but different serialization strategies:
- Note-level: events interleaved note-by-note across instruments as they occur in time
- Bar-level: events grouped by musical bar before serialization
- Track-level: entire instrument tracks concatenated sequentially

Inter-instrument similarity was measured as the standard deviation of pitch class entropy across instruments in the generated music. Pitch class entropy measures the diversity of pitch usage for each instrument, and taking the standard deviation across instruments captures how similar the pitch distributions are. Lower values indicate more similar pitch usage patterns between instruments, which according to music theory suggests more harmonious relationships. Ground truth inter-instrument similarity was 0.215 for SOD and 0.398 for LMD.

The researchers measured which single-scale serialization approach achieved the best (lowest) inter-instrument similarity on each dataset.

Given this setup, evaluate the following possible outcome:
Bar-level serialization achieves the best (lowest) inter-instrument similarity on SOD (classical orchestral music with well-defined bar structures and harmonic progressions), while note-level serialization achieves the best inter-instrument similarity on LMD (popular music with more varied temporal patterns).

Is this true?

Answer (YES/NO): NO